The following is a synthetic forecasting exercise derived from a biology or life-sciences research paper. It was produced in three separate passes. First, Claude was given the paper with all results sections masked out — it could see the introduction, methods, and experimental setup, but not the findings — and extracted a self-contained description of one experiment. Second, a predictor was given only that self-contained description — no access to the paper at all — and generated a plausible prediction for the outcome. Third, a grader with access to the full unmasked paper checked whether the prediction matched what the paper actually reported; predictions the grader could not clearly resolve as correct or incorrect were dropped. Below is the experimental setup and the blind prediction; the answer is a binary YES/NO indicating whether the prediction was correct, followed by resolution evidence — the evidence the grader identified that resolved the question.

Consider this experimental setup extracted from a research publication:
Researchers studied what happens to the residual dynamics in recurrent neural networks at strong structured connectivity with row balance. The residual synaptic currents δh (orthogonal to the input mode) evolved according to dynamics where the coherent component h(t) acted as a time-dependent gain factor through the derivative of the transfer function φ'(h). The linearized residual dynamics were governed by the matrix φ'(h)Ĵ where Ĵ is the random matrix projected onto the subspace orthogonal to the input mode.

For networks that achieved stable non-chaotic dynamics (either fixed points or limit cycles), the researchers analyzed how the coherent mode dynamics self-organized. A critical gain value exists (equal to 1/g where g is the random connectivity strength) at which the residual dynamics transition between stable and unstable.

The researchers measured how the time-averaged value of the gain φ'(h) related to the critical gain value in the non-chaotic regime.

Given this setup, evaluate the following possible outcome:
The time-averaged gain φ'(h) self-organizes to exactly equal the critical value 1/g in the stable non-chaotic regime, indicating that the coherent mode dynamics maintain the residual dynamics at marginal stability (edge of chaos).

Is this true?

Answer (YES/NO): YES